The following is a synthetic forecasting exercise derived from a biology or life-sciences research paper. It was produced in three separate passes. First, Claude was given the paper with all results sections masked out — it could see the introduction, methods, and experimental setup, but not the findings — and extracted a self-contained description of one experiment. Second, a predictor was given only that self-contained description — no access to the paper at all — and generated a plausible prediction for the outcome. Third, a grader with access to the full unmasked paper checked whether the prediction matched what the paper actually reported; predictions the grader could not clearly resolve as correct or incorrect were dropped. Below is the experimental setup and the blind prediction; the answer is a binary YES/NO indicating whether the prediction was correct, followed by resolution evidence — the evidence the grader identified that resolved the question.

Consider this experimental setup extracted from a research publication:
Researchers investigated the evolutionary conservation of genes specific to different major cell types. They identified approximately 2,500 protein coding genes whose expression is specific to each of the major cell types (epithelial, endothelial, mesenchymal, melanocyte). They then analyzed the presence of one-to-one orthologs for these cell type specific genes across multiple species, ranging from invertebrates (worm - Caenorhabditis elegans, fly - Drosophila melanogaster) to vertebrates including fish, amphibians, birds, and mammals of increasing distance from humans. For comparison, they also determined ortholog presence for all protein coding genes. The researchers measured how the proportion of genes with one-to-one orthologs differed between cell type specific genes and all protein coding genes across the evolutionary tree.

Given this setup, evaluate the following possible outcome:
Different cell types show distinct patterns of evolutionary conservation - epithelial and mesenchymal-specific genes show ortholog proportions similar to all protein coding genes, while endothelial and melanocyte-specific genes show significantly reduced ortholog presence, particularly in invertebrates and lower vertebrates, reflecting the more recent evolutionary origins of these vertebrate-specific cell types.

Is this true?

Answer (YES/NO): NO